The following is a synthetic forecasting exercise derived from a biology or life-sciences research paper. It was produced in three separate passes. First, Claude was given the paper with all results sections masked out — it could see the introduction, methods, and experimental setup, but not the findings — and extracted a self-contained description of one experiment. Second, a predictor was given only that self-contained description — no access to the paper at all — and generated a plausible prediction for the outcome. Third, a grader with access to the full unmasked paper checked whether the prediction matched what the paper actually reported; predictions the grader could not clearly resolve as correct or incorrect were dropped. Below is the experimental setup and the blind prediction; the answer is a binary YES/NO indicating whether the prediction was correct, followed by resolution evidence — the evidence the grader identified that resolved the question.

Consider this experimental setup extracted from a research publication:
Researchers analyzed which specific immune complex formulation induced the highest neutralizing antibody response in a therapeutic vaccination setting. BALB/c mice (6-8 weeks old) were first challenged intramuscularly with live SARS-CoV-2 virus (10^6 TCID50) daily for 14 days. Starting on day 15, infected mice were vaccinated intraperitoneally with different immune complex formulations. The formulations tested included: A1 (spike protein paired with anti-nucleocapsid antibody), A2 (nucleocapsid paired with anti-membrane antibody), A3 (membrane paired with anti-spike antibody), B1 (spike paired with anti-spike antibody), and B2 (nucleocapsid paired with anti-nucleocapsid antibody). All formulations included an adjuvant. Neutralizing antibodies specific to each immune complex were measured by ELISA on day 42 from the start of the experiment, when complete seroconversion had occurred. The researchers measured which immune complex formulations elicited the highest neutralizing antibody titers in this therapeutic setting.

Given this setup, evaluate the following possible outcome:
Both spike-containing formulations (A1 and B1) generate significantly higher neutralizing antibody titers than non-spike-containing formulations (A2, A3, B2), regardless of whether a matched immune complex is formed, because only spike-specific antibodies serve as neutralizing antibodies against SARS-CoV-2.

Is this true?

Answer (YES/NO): NO